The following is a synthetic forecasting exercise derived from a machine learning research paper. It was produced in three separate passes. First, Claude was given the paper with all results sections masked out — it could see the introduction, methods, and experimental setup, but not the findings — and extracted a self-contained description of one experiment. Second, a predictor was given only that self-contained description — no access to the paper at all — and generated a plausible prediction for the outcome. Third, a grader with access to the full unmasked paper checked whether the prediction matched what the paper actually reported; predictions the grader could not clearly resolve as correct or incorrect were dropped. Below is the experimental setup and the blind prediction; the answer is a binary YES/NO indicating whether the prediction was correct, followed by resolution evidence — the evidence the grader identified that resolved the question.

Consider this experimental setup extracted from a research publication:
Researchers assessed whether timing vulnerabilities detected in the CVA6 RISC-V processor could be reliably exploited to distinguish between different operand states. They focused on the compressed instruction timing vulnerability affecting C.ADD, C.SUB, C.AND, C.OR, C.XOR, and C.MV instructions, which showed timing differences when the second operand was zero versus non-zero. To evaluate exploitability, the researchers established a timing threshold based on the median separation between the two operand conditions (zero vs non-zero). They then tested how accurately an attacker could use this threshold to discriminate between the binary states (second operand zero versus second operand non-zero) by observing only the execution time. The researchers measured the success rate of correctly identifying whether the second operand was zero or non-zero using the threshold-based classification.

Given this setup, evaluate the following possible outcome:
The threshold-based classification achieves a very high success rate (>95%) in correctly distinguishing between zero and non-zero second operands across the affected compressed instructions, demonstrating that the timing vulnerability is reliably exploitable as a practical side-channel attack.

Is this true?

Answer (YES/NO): YES